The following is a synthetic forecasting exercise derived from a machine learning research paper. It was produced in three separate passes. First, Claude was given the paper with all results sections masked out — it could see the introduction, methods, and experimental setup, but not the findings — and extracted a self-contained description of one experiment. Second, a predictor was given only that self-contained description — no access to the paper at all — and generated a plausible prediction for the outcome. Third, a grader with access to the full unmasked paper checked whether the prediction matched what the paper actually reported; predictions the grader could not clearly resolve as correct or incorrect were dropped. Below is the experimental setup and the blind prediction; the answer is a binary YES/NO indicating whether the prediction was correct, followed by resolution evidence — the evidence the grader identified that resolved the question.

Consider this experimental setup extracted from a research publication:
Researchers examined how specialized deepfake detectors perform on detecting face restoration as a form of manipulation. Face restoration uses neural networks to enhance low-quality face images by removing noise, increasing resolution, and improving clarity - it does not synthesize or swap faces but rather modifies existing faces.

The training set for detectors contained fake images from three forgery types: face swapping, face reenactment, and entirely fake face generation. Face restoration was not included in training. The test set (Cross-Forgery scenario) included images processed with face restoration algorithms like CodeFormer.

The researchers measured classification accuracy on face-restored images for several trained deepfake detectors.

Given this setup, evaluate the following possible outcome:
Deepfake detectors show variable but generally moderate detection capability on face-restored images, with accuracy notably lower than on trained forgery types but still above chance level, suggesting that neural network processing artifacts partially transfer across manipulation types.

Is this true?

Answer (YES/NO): NO